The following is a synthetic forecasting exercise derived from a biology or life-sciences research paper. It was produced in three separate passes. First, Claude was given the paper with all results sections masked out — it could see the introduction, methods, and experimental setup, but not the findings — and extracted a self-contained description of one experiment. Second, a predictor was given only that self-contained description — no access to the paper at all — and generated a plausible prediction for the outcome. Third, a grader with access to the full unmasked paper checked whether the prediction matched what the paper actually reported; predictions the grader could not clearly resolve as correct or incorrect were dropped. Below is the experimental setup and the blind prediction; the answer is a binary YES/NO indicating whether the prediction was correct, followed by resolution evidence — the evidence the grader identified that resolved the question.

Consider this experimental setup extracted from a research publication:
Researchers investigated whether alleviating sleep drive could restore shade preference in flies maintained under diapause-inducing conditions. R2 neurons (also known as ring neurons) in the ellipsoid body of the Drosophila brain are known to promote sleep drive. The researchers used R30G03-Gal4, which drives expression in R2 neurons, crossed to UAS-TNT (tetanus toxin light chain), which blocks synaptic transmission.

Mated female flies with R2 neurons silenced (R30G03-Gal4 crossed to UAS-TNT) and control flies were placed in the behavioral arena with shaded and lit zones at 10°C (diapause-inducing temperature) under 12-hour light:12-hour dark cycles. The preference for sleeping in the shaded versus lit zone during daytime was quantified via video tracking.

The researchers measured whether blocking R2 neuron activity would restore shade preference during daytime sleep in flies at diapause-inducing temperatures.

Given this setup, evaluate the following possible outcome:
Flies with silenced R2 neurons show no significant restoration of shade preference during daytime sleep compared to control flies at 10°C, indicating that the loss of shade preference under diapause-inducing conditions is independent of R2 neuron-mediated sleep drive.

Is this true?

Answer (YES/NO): NO